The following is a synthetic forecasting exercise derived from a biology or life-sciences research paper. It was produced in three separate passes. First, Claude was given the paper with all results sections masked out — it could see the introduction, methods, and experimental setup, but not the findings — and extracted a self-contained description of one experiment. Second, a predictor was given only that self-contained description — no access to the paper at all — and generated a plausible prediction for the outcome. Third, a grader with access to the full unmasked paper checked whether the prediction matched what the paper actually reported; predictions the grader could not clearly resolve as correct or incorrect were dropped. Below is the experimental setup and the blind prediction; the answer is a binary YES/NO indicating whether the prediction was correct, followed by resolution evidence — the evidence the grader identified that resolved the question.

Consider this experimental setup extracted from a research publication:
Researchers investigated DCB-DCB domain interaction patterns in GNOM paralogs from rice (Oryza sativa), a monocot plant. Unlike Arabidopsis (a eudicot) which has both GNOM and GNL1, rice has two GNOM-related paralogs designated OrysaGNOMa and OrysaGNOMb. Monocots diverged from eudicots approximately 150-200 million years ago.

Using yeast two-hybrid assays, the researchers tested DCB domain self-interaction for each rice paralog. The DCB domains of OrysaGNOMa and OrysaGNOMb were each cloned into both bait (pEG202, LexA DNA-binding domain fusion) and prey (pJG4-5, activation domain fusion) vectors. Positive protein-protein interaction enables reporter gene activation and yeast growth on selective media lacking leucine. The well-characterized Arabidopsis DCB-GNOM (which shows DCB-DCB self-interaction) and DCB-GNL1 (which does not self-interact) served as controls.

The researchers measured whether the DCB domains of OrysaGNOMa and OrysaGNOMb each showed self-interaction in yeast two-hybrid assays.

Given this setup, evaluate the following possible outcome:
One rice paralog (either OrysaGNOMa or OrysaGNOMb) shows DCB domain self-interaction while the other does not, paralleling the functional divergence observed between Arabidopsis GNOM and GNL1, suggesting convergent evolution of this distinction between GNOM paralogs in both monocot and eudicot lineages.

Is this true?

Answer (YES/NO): NO